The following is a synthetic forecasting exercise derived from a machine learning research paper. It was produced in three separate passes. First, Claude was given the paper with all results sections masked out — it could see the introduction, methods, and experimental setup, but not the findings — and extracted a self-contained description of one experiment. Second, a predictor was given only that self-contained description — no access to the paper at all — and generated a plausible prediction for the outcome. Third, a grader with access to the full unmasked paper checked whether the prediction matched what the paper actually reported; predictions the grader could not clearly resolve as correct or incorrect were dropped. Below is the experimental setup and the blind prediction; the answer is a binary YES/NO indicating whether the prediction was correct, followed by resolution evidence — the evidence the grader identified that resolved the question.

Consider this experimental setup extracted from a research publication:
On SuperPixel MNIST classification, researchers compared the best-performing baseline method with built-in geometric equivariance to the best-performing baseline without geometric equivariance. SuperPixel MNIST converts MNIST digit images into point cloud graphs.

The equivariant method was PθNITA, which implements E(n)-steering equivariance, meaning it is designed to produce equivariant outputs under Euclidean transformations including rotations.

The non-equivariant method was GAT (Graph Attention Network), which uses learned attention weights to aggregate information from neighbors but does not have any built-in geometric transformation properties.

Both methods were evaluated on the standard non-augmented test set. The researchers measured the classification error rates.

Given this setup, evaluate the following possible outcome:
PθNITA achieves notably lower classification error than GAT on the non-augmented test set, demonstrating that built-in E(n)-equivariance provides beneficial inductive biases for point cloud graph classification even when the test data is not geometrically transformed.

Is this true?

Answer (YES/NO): YES